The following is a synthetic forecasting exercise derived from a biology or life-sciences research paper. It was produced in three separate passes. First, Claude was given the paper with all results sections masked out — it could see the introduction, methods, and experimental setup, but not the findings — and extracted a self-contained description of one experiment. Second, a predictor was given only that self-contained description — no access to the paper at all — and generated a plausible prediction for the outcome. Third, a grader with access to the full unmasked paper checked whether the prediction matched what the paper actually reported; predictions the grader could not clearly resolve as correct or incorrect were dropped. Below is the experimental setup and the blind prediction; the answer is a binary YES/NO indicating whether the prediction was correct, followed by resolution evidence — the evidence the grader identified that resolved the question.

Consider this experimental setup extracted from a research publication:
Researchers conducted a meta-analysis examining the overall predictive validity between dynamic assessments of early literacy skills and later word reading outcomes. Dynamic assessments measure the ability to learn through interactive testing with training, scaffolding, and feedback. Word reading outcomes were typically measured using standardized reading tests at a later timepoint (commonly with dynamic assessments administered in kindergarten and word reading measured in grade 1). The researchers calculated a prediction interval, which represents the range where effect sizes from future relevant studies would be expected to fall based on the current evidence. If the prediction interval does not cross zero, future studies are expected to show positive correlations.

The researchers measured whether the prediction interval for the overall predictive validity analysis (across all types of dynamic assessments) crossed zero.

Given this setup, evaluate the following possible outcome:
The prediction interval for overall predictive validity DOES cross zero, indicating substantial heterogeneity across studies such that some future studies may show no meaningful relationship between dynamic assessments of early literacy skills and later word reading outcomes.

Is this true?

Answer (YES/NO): NO